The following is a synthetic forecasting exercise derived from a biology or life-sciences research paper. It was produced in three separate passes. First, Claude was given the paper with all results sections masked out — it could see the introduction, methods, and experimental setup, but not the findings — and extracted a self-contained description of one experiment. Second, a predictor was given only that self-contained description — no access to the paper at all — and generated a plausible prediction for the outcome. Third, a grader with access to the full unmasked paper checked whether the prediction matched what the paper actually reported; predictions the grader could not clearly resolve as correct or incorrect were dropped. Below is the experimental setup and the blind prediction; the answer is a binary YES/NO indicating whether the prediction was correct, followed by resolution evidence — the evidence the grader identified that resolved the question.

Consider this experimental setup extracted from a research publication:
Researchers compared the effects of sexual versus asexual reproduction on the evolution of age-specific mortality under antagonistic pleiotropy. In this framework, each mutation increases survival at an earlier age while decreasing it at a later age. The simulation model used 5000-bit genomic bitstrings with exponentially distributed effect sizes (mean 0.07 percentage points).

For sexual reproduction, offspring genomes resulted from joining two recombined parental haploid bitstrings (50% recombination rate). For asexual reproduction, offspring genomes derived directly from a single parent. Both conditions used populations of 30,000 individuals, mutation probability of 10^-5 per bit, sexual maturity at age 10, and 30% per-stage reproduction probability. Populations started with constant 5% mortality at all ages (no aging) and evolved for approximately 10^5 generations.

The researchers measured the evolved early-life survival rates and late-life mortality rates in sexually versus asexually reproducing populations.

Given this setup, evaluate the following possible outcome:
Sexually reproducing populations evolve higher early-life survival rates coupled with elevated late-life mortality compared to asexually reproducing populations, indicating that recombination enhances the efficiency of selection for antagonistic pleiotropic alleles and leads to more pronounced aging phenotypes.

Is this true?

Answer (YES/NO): YES